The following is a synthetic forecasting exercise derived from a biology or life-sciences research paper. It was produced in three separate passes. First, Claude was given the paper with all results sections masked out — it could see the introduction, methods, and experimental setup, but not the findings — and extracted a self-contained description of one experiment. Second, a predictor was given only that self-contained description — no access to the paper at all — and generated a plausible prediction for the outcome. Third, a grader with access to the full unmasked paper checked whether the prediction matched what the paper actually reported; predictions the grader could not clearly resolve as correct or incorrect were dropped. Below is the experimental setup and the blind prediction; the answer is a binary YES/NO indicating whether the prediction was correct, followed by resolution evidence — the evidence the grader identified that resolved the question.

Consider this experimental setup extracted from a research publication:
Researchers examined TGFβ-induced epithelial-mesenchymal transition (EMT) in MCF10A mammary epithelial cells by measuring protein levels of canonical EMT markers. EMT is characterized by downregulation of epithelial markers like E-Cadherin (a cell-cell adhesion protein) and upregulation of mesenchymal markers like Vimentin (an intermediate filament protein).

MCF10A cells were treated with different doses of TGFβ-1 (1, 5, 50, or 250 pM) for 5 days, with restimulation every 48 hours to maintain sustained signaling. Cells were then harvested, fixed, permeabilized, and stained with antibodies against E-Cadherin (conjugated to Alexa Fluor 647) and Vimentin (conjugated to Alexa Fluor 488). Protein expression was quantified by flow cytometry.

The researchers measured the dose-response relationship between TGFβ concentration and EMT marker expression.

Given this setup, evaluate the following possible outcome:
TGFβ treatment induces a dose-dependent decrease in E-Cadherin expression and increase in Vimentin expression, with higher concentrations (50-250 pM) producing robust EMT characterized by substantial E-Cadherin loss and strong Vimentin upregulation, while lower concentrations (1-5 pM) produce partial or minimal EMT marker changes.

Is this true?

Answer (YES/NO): YES